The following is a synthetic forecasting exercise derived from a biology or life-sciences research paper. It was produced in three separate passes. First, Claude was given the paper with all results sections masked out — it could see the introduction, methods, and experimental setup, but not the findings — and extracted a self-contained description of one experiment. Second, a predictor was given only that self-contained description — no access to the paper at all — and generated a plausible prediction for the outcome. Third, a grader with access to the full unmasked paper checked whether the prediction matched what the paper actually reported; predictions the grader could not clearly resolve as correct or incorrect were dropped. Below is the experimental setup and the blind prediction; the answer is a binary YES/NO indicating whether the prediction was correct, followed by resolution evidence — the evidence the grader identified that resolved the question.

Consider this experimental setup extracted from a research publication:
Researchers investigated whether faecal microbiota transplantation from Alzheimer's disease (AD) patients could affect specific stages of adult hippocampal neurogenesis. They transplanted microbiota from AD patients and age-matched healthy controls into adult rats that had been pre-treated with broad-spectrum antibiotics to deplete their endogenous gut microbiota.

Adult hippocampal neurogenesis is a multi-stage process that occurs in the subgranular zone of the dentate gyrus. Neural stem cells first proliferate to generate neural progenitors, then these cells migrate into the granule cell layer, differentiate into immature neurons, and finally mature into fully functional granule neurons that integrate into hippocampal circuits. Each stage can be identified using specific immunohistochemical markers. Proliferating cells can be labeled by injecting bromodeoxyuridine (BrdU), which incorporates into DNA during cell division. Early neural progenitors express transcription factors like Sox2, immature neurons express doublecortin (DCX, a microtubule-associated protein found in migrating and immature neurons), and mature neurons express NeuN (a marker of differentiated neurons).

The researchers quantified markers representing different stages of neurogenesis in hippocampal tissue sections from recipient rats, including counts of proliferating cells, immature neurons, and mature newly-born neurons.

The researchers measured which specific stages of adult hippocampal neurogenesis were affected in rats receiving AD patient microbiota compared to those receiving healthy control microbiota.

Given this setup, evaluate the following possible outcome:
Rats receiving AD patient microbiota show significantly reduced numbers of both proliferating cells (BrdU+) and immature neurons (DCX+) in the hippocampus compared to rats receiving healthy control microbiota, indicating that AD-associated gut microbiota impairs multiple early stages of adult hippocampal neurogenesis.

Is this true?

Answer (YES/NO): NO